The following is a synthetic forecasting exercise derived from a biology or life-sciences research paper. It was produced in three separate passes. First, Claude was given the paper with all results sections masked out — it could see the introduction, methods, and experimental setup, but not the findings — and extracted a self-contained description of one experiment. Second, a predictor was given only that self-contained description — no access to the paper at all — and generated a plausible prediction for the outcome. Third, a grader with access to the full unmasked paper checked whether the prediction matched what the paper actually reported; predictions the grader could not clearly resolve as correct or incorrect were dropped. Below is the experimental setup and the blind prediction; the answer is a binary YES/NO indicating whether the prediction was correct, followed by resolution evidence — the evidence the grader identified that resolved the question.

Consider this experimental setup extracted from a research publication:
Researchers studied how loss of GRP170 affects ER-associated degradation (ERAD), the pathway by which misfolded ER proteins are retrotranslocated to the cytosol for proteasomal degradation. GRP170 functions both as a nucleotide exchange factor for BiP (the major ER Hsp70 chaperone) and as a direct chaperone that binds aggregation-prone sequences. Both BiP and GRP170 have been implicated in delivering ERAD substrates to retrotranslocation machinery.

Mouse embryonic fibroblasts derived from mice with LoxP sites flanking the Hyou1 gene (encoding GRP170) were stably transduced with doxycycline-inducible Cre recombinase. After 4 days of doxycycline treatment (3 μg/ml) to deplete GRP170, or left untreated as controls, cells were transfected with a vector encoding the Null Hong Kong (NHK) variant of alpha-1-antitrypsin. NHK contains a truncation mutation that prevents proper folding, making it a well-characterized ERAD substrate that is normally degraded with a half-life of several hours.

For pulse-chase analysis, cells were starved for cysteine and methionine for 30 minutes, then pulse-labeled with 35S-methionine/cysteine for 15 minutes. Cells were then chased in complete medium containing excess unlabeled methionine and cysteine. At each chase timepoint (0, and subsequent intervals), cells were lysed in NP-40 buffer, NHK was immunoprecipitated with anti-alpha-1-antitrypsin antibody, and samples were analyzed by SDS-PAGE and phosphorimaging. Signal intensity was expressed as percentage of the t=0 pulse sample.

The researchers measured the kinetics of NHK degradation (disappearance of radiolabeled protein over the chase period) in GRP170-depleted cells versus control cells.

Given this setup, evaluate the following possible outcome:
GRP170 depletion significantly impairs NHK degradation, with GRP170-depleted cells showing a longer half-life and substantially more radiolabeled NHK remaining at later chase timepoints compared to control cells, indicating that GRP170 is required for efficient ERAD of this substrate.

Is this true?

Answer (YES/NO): YES